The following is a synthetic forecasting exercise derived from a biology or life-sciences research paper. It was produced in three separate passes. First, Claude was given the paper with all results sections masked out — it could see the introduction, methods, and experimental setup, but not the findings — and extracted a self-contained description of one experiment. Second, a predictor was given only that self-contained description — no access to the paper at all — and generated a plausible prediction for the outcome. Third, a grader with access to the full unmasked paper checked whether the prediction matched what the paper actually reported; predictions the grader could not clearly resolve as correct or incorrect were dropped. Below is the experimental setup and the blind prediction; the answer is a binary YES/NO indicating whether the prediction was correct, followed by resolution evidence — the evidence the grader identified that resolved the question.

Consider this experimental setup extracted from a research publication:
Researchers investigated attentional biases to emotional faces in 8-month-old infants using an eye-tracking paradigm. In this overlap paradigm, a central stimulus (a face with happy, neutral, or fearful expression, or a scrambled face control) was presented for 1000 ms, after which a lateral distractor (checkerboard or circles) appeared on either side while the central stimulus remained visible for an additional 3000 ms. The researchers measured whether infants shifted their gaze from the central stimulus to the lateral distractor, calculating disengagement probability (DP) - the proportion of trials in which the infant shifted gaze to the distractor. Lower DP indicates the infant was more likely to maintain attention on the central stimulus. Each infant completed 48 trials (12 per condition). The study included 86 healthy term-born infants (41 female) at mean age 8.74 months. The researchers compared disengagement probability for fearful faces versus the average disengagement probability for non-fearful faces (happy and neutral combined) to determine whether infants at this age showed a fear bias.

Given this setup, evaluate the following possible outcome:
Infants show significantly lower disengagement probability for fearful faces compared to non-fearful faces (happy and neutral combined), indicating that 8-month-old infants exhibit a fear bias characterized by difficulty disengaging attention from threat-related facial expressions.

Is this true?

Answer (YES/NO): YES